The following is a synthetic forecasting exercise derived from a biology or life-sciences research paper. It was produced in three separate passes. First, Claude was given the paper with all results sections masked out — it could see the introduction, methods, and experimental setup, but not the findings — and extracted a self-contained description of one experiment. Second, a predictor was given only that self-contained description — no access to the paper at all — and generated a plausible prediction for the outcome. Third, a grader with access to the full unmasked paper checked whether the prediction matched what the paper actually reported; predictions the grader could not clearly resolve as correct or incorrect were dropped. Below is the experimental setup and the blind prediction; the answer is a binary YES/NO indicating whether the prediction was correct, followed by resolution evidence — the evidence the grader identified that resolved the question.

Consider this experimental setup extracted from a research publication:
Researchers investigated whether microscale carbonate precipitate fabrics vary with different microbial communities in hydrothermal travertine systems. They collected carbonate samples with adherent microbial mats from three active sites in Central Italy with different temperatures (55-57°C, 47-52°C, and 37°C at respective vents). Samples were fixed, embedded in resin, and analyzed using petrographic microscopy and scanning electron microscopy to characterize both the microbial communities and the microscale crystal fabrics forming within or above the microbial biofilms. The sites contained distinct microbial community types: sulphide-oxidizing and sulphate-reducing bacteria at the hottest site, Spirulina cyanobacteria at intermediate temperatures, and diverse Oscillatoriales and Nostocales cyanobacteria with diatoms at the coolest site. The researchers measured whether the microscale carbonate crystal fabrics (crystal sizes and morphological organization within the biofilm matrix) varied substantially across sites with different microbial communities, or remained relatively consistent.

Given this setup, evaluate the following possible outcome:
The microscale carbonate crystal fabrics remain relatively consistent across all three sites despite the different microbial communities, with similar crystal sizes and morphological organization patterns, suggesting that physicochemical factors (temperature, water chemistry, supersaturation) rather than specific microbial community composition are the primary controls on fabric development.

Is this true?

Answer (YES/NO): YES